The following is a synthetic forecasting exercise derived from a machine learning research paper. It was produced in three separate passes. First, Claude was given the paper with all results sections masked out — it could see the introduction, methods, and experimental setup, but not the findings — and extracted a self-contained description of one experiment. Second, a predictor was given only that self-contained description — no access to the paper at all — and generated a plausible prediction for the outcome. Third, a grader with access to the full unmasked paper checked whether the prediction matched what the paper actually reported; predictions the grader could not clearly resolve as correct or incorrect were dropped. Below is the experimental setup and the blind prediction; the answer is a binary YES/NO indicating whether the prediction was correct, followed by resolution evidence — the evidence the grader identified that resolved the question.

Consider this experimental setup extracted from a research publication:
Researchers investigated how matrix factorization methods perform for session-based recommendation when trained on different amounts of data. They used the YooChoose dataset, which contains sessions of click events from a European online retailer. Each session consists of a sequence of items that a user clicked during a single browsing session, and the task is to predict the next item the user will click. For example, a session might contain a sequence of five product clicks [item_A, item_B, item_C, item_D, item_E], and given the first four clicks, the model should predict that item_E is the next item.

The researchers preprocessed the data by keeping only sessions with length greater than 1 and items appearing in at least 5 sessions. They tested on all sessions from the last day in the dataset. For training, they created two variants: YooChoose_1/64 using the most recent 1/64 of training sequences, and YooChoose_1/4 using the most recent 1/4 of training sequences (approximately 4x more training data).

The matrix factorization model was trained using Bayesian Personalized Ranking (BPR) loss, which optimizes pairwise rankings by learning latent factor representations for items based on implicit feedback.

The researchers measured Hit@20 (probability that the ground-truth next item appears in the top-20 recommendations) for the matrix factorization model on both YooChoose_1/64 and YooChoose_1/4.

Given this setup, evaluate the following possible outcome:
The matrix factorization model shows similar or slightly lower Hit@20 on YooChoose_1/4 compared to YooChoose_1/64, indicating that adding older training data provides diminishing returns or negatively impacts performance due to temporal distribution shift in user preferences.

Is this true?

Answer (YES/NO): NO